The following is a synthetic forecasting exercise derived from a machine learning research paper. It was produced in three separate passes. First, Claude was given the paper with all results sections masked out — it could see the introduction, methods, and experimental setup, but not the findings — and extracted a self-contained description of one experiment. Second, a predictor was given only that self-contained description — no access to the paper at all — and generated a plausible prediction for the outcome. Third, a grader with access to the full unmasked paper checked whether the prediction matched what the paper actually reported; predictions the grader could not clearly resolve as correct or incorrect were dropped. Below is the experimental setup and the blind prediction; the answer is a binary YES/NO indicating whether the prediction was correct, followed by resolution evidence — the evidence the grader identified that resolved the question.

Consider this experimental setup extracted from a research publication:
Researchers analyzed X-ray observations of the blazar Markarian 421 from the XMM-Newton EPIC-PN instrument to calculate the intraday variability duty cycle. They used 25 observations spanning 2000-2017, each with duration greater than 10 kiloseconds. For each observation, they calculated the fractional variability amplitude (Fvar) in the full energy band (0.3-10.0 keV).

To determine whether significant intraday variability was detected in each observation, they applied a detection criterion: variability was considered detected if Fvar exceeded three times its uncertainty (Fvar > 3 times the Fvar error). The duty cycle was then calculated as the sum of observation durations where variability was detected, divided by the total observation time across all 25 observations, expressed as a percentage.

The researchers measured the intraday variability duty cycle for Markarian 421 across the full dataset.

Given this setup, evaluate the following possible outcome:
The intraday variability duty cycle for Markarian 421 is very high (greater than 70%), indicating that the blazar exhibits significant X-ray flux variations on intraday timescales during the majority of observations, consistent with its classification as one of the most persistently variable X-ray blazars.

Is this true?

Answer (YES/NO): YES